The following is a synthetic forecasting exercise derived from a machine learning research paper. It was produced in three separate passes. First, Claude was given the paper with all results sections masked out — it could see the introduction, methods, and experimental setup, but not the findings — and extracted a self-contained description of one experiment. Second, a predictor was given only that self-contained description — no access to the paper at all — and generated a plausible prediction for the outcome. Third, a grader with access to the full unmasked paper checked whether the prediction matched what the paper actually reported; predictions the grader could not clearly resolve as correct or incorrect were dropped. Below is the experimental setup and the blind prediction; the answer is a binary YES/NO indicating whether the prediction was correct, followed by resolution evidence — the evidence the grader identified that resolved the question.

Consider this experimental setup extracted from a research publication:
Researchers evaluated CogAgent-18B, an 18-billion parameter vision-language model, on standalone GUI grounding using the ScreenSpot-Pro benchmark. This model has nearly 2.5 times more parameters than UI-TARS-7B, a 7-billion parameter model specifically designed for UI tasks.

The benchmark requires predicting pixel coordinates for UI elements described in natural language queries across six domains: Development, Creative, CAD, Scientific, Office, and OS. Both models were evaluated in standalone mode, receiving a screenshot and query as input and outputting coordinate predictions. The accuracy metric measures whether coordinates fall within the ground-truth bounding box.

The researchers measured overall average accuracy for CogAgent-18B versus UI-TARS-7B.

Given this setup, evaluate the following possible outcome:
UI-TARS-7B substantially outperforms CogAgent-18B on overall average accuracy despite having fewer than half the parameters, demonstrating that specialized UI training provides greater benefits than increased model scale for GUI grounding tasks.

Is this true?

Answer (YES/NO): YES